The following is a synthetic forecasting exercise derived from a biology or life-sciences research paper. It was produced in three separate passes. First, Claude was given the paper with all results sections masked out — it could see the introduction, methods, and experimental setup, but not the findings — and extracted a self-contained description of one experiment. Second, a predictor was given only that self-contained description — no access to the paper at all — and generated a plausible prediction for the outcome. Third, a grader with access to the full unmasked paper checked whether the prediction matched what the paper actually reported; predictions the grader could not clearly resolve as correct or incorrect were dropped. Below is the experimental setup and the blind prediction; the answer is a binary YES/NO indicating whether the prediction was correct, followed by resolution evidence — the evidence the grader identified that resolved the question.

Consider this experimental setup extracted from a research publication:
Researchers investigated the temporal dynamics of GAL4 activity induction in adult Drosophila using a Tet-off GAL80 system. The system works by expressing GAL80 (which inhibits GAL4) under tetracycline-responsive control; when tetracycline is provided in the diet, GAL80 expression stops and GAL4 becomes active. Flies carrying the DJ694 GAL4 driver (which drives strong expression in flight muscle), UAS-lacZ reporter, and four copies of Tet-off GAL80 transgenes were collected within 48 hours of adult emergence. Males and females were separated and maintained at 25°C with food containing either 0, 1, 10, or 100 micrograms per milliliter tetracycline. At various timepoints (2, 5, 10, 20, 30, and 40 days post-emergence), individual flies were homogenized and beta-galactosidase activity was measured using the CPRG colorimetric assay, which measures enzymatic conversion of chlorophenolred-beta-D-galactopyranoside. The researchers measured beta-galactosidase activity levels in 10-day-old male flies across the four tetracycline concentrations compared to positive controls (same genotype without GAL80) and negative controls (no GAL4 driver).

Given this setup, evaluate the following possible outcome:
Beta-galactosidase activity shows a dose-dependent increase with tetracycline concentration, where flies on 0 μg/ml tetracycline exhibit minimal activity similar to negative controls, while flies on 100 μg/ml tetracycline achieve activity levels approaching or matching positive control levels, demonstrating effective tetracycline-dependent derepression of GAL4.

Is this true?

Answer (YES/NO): NO